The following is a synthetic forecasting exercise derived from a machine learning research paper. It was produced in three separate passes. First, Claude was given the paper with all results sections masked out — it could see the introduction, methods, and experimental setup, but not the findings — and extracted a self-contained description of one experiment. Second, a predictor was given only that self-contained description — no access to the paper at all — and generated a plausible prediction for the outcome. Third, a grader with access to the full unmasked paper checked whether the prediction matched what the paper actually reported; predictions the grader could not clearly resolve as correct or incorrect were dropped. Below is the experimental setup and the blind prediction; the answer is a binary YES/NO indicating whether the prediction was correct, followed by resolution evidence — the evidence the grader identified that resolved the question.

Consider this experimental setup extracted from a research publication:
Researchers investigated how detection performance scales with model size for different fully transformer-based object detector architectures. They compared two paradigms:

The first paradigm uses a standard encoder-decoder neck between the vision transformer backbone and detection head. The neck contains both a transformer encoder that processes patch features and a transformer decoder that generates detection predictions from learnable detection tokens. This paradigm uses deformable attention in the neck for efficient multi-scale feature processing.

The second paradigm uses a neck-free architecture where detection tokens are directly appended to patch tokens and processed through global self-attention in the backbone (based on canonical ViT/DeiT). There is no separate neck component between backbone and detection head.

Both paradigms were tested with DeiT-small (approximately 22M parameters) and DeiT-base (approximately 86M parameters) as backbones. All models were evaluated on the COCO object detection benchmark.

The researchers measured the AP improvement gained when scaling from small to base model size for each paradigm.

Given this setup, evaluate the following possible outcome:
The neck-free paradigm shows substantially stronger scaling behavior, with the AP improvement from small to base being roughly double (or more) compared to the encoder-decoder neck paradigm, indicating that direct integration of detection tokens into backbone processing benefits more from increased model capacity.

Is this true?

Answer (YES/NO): YES